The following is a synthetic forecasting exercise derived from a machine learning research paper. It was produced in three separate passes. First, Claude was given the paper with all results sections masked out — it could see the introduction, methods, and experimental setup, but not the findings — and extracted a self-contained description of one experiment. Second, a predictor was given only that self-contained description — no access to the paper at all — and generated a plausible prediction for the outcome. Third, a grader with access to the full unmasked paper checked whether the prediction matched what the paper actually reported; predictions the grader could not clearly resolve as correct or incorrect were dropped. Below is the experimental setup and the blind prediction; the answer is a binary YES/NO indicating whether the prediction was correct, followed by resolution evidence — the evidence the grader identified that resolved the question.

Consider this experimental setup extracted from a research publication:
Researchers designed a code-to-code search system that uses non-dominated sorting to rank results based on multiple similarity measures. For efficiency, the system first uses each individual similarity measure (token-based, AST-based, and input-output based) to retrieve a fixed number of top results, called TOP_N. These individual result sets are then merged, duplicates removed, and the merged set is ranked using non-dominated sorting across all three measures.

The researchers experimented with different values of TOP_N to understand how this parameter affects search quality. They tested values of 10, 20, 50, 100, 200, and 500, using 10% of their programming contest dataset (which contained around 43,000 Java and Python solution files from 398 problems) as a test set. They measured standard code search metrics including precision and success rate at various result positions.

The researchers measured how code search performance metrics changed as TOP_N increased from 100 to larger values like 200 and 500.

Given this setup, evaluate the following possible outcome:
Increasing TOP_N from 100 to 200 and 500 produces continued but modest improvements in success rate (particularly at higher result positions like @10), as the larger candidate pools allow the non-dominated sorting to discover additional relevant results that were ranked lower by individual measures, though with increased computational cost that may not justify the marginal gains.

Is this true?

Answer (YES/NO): NO